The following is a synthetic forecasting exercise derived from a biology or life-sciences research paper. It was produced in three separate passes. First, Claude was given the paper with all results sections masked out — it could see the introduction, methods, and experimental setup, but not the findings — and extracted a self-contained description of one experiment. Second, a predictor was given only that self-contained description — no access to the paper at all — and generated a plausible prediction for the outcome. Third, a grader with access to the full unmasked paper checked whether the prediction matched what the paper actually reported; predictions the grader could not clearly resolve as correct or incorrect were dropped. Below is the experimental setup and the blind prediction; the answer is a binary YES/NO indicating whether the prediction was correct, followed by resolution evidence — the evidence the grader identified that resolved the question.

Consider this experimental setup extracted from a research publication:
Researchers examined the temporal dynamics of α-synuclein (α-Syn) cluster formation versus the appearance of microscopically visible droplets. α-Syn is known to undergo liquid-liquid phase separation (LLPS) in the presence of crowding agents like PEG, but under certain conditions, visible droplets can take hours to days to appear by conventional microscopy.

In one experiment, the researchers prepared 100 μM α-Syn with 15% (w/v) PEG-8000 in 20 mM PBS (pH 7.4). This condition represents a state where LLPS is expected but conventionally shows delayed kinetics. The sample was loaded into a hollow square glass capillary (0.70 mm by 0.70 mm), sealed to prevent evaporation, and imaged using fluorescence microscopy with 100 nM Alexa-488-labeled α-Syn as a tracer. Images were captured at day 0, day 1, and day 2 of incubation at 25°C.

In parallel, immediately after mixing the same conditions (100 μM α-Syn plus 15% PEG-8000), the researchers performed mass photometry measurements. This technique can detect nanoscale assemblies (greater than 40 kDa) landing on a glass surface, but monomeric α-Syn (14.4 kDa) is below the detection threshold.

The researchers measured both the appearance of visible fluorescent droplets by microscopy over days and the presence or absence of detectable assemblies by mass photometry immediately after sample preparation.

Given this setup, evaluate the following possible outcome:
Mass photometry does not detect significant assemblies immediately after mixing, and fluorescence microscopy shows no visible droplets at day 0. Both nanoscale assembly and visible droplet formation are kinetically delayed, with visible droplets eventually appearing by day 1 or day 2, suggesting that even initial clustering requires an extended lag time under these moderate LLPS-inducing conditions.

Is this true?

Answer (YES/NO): NO